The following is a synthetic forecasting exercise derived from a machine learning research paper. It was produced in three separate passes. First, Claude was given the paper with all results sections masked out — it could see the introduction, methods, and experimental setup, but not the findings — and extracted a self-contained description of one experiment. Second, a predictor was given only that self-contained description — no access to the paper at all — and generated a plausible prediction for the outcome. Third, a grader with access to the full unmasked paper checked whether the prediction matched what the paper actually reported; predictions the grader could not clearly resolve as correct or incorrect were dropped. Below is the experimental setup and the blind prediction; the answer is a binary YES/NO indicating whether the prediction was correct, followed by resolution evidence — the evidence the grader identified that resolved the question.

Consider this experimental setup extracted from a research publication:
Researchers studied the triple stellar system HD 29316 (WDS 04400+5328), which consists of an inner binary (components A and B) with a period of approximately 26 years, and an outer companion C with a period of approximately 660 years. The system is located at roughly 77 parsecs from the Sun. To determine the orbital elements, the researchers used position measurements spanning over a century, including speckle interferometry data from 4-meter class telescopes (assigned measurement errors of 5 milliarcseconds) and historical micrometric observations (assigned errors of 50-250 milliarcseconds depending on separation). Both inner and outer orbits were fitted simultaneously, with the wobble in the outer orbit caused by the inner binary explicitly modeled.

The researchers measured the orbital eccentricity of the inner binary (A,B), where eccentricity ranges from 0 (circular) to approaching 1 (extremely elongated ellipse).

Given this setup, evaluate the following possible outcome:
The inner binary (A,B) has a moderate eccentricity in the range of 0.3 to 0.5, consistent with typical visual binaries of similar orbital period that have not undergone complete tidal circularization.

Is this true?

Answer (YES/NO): NO